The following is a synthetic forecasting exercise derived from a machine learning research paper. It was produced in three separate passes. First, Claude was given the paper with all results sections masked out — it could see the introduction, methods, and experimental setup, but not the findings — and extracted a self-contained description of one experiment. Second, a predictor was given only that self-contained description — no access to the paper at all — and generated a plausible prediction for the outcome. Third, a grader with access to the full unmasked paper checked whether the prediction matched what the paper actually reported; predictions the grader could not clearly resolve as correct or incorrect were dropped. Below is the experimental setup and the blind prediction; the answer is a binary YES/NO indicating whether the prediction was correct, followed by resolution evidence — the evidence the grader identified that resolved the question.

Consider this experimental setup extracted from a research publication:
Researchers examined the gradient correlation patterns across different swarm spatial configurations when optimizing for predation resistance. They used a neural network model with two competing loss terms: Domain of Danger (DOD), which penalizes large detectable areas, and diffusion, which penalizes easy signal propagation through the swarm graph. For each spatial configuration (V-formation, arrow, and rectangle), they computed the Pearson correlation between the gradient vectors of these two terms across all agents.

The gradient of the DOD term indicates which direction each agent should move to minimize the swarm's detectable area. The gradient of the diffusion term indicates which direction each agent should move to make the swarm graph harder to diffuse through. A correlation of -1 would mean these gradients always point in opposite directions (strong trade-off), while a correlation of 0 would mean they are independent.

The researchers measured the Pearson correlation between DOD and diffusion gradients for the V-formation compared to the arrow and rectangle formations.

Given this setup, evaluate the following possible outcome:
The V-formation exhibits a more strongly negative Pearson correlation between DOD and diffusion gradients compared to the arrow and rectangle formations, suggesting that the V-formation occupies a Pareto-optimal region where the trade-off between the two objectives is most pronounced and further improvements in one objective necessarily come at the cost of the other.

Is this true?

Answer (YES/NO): NO